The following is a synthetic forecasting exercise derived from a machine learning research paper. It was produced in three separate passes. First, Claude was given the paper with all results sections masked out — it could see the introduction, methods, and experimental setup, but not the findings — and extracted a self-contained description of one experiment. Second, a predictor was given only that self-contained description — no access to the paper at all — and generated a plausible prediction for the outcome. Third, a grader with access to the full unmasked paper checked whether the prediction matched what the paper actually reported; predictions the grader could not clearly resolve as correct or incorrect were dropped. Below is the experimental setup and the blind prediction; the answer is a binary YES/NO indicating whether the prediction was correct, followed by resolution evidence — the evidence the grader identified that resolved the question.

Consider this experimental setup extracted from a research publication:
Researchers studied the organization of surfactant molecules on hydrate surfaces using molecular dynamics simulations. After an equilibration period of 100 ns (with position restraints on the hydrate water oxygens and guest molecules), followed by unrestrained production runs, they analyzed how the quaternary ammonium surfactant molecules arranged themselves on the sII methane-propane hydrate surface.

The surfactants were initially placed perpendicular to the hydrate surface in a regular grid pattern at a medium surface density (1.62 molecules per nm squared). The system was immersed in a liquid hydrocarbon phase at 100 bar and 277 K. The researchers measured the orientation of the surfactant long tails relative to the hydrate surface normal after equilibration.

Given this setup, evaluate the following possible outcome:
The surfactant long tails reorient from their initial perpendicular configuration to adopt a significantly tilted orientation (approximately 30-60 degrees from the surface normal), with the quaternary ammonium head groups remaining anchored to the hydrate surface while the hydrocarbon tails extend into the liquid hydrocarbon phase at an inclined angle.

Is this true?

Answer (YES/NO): NO